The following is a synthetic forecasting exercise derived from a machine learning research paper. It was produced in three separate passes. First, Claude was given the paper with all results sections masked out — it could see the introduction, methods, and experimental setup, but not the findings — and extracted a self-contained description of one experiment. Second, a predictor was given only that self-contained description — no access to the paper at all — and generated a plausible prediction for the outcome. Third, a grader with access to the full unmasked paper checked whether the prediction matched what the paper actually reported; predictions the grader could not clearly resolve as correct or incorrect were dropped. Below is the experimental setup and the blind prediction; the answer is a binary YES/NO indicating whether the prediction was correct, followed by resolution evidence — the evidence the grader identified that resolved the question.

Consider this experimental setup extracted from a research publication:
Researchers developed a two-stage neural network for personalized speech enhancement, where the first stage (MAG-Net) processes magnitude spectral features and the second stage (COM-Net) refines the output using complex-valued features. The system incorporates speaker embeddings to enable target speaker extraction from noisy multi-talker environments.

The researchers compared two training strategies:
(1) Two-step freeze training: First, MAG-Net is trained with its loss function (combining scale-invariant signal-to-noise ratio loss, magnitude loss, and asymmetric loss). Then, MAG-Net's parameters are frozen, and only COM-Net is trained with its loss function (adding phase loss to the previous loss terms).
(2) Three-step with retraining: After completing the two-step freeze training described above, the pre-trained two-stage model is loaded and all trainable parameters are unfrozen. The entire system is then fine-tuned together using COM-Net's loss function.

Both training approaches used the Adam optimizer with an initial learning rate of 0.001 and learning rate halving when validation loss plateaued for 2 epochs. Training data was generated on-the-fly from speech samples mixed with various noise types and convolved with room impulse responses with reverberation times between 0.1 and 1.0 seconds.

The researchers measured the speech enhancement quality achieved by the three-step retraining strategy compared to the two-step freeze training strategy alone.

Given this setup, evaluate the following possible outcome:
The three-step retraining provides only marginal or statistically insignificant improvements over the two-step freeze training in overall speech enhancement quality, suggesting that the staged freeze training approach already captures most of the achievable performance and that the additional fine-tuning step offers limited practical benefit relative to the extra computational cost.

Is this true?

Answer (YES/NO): NO